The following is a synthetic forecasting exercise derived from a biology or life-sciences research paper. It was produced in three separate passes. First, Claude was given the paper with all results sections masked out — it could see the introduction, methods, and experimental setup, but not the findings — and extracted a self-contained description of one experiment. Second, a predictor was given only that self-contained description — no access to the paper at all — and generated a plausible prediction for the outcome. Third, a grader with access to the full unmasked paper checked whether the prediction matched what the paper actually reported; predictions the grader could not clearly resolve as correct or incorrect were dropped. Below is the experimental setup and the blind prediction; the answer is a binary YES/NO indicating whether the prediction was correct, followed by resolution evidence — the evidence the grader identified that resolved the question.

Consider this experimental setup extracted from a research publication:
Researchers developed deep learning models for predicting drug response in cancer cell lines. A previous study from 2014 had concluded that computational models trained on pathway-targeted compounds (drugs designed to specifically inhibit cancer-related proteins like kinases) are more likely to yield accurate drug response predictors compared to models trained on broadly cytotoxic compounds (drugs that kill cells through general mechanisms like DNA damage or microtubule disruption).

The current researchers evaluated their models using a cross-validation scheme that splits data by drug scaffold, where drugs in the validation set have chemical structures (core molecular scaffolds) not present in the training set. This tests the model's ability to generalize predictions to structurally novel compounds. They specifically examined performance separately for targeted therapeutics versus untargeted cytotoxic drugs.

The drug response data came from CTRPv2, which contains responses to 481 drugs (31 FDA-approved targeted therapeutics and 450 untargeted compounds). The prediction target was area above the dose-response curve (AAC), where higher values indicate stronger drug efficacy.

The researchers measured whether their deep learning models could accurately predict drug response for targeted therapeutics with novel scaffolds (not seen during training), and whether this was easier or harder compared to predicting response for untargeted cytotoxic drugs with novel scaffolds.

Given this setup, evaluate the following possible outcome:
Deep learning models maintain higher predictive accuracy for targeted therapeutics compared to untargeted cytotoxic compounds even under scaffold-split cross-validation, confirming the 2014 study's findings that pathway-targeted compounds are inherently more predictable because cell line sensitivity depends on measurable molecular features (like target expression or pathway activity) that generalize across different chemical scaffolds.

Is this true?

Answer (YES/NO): NO